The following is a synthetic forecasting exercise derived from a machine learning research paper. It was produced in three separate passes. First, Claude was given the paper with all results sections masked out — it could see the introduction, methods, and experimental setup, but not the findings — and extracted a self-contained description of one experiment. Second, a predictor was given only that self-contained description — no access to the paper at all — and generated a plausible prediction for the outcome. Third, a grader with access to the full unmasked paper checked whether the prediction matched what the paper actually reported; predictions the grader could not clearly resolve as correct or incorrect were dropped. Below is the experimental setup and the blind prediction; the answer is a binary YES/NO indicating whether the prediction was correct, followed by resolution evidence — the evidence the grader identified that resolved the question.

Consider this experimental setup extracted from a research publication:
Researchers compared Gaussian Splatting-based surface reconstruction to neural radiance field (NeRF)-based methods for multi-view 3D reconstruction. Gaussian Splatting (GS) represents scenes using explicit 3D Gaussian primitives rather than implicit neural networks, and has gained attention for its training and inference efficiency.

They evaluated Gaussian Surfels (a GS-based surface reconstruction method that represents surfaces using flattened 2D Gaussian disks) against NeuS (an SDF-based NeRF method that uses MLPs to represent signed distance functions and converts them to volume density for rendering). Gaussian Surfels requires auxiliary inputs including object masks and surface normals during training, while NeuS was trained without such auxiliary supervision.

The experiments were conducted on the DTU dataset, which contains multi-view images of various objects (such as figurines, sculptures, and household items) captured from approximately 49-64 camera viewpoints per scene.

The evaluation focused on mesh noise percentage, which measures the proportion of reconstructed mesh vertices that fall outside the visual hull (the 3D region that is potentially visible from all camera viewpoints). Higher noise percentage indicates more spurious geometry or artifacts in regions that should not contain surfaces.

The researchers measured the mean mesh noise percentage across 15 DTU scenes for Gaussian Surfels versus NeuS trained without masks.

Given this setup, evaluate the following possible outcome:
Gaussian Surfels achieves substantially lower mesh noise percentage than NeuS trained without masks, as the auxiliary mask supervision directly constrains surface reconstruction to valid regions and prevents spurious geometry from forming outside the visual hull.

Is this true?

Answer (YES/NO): NO